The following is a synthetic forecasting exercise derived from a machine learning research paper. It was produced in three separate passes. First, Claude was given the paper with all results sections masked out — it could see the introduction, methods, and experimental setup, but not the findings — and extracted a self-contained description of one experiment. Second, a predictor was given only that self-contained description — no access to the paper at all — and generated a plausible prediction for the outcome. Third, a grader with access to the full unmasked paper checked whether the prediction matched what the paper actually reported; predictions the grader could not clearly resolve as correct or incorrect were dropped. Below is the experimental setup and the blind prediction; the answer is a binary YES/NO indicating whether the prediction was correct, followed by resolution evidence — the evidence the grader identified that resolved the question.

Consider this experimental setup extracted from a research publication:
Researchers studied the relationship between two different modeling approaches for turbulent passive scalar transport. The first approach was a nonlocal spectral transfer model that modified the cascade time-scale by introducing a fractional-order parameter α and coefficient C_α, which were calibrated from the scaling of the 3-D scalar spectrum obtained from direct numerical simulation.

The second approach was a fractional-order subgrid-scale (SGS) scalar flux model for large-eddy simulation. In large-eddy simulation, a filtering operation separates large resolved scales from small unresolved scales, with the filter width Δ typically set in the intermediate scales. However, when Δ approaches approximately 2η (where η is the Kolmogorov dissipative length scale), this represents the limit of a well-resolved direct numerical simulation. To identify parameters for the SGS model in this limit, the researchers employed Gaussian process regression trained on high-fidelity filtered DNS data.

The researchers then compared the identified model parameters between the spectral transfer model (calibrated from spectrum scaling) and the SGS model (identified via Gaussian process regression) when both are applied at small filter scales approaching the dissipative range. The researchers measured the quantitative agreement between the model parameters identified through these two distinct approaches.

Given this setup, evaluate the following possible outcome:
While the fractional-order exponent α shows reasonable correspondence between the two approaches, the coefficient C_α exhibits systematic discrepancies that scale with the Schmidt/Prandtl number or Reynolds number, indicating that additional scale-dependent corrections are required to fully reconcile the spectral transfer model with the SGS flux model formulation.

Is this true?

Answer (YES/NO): NO